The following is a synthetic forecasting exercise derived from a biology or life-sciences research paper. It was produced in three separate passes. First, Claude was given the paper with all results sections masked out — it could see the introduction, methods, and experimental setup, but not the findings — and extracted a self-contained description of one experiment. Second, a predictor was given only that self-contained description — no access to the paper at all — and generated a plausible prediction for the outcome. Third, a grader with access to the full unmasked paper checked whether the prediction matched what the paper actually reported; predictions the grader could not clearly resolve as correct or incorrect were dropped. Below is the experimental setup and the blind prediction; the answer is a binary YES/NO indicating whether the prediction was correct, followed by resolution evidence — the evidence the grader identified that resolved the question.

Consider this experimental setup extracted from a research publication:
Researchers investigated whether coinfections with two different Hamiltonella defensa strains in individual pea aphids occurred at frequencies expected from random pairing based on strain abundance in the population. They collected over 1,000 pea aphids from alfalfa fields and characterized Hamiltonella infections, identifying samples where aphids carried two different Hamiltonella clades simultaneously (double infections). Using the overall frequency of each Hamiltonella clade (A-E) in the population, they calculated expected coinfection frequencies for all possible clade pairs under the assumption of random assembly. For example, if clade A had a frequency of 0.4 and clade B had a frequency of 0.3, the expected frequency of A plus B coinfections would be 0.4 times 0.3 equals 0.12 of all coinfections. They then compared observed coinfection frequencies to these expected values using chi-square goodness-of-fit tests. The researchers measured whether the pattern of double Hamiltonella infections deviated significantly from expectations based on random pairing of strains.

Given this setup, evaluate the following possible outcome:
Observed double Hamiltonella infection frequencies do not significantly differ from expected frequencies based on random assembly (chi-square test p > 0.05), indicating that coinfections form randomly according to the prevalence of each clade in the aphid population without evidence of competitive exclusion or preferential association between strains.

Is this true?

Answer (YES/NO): NO